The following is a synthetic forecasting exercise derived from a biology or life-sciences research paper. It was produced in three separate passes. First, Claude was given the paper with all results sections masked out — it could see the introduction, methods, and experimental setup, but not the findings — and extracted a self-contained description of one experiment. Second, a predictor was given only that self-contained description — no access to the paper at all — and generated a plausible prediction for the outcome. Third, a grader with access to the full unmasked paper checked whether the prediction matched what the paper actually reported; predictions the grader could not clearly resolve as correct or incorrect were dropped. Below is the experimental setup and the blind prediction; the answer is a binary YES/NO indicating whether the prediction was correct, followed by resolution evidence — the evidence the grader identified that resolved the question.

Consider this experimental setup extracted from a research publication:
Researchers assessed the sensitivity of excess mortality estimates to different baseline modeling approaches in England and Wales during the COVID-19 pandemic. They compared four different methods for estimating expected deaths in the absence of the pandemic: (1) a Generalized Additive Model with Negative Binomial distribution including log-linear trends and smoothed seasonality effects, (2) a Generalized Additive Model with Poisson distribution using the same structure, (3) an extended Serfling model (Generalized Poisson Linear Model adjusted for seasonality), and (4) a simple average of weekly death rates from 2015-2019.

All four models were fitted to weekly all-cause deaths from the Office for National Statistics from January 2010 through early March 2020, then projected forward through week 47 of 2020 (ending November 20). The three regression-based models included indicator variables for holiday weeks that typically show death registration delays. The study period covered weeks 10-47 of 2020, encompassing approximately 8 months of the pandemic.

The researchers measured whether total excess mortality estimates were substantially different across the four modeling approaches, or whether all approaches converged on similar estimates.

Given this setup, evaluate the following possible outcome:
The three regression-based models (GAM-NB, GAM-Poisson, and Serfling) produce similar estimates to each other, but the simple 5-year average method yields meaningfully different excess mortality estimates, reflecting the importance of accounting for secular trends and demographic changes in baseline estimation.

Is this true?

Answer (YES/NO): YES